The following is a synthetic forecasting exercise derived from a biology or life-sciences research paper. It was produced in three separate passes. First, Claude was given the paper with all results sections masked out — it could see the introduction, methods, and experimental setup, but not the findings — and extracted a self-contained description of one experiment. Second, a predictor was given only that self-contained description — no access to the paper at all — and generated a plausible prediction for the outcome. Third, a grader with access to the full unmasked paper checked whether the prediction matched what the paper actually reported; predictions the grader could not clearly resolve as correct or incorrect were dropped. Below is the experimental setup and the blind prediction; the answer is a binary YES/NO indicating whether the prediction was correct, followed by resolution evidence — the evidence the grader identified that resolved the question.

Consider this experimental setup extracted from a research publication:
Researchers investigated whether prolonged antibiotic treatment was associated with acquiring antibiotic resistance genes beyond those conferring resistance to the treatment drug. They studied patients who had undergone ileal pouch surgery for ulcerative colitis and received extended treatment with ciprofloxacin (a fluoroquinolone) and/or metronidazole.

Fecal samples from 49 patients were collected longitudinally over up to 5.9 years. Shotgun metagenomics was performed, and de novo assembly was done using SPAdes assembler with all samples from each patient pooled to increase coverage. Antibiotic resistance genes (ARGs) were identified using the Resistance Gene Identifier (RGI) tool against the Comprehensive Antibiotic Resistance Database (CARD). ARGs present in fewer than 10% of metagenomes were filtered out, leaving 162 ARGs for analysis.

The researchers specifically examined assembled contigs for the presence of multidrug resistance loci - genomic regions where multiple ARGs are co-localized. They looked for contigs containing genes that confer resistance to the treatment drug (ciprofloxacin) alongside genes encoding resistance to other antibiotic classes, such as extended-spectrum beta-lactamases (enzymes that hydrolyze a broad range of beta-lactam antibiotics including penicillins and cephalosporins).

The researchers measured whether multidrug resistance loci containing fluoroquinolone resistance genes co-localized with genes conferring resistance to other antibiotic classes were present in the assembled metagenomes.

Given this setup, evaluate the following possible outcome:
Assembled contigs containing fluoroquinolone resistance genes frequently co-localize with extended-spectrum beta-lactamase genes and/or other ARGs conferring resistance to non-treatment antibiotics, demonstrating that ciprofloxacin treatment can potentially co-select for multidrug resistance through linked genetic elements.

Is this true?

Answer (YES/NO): YES